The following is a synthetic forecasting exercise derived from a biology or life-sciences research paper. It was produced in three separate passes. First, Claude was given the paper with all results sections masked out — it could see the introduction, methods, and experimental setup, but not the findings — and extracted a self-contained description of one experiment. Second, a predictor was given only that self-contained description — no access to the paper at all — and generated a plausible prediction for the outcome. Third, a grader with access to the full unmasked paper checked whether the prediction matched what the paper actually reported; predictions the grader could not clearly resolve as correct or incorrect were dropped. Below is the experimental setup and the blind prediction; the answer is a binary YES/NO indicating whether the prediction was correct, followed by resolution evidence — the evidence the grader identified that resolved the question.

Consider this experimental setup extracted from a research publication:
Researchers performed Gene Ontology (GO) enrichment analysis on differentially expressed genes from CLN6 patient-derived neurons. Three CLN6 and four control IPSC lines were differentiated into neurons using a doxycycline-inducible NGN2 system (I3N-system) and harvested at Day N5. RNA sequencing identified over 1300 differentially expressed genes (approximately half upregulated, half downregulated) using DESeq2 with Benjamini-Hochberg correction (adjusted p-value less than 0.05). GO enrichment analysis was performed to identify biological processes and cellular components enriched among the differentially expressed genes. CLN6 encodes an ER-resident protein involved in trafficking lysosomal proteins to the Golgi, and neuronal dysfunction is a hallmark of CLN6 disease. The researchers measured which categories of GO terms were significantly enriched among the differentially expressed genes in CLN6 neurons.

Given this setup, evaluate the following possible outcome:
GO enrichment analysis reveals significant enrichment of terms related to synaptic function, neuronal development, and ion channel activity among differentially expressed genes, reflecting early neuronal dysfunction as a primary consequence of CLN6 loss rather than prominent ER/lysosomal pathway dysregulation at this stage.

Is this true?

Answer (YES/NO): NO